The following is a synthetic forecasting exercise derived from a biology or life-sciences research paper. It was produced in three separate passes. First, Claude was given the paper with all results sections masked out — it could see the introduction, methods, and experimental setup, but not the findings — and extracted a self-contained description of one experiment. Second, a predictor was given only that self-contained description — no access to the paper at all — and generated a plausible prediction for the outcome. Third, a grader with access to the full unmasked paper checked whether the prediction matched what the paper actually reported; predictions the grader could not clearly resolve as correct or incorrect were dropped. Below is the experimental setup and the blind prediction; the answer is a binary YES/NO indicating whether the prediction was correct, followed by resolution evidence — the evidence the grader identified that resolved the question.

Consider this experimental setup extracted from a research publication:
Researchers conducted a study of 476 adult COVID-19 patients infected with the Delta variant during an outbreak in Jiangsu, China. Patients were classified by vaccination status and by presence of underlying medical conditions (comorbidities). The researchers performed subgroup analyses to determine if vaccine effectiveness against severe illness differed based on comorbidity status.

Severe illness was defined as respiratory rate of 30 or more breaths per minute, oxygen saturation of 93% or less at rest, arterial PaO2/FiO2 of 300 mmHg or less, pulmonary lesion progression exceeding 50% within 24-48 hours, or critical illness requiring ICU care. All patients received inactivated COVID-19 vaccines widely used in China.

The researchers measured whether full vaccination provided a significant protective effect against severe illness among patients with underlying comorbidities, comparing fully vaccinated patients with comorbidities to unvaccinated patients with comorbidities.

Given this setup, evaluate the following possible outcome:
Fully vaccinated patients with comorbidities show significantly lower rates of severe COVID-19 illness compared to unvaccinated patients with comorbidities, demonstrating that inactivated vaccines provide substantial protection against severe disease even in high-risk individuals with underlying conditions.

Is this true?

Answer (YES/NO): NO